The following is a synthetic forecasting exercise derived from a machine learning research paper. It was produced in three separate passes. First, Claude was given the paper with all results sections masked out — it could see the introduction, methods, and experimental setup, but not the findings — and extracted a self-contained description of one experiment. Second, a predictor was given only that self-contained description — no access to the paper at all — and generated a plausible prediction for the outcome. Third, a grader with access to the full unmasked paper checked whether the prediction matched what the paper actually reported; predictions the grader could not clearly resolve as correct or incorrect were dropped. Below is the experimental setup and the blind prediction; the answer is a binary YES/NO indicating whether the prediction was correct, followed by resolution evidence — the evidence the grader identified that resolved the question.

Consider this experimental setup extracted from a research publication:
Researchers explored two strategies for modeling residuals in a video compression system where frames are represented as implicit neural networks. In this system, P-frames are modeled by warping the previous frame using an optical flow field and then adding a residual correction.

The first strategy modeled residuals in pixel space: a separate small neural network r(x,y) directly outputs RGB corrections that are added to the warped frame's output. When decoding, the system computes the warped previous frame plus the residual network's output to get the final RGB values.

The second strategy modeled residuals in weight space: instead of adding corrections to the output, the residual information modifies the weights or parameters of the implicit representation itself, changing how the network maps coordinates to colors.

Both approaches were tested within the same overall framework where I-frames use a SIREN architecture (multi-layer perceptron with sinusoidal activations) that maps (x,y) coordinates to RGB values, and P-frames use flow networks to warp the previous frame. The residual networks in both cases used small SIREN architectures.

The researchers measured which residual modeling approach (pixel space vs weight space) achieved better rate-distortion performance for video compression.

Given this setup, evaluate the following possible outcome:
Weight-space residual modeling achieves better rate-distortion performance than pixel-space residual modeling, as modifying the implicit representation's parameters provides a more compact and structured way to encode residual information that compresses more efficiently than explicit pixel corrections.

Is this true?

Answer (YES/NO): NO